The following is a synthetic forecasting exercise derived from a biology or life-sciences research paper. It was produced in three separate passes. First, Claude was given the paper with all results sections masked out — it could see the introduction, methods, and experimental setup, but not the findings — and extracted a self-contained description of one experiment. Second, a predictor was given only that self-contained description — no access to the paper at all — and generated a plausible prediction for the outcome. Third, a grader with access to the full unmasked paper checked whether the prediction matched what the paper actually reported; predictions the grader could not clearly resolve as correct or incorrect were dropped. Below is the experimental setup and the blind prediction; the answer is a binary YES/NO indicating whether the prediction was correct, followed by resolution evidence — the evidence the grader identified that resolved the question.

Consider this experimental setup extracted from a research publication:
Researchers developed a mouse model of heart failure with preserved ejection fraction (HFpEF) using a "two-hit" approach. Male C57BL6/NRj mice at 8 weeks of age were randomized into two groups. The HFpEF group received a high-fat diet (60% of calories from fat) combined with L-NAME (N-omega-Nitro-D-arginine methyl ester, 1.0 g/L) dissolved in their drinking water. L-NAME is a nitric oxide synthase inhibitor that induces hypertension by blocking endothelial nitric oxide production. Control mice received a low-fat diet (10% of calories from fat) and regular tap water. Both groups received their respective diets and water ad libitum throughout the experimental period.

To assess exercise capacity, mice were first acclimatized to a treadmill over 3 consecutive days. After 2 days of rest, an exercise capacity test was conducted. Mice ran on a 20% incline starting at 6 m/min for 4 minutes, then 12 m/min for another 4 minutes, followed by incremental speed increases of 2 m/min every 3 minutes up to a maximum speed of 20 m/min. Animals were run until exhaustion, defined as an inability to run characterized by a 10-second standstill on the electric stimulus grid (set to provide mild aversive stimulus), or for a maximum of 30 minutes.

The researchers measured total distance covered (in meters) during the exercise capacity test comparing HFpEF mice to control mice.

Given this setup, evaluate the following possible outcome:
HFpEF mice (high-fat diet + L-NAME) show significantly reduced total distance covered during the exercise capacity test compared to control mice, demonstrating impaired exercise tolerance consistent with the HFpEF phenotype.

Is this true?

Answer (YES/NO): YES